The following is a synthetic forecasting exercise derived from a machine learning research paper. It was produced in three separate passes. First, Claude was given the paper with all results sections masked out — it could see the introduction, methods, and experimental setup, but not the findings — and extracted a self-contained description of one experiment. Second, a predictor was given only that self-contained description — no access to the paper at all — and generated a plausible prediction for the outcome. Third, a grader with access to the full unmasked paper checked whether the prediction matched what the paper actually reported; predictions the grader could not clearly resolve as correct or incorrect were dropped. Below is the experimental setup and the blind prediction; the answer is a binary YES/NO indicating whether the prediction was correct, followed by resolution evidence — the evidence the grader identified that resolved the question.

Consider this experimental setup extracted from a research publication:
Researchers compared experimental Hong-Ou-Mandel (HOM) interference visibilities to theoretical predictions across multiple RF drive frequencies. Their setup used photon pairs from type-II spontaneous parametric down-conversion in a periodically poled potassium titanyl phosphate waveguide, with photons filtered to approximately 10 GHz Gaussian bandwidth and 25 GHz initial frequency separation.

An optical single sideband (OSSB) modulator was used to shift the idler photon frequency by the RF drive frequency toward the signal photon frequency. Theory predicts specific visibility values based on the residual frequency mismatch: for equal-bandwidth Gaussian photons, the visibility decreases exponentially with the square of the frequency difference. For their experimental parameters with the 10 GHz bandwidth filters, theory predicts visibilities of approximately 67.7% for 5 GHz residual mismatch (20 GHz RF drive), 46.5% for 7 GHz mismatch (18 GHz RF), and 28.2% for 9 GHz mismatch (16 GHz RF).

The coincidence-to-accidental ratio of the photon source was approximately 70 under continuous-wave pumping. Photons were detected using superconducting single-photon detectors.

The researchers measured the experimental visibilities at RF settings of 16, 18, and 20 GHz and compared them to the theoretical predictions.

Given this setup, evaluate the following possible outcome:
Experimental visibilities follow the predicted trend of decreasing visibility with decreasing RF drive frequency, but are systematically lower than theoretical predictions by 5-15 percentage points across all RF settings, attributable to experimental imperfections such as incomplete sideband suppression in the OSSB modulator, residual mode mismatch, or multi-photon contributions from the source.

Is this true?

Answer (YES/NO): YES